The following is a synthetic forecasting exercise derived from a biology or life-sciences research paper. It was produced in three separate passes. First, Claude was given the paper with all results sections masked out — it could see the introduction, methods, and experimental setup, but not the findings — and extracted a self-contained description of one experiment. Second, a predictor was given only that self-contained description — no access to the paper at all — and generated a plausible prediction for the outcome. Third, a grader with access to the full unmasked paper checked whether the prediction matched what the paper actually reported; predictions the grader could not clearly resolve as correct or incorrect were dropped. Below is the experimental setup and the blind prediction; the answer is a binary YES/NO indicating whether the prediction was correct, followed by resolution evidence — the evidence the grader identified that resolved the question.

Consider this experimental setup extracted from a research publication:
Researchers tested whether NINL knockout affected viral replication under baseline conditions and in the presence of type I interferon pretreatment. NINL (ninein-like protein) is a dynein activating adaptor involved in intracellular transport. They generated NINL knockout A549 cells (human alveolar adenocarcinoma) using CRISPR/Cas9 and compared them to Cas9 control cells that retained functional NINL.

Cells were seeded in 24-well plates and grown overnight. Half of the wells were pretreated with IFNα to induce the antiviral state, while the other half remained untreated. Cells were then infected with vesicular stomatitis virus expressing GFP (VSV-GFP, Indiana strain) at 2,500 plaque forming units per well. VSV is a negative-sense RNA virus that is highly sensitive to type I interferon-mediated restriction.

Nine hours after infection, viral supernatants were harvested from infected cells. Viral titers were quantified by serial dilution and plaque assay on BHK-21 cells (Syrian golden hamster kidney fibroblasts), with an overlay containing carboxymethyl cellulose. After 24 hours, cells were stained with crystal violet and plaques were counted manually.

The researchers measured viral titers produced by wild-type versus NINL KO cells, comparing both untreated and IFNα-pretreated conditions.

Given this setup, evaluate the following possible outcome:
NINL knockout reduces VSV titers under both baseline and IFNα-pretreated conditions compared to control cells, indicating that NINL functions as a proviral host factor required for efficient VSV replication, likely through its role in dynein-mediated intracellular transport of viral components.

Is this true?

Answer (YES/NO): NO